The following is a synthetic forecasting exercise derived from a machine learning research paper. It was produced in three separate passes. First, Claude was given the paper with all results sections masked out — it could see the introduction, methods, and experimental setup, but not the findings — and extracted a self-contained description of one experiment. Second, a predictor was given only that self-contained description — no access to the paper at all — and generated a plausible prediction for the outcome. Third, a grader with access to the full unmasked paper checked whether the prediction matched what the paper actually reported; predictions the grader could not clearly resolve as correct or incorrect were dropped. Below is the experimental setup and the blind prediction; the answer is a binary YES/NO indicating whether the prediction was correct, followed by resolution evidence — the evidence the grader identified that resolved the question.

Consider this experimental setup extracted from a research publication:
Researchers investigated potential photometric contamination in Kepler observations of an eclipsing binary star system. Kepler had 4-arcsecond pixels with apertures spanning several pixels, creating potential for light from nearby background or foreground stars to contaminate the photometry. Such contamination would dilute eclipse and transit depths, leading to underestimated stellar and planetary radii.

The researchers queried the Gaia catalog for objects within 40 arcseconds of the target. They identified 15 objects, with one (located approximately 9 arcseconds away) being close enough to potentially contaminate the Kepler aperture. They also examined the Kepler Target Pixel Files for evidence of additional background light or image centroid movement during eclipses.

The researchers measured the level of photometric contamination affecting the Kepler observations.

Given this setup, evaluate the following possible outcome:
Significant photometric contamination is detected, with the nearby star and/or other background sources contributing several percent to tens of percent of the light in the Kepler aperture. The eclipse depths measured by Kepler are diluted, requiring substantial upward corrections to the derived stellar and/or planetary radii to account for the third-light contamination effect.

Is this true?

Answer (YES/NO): NO